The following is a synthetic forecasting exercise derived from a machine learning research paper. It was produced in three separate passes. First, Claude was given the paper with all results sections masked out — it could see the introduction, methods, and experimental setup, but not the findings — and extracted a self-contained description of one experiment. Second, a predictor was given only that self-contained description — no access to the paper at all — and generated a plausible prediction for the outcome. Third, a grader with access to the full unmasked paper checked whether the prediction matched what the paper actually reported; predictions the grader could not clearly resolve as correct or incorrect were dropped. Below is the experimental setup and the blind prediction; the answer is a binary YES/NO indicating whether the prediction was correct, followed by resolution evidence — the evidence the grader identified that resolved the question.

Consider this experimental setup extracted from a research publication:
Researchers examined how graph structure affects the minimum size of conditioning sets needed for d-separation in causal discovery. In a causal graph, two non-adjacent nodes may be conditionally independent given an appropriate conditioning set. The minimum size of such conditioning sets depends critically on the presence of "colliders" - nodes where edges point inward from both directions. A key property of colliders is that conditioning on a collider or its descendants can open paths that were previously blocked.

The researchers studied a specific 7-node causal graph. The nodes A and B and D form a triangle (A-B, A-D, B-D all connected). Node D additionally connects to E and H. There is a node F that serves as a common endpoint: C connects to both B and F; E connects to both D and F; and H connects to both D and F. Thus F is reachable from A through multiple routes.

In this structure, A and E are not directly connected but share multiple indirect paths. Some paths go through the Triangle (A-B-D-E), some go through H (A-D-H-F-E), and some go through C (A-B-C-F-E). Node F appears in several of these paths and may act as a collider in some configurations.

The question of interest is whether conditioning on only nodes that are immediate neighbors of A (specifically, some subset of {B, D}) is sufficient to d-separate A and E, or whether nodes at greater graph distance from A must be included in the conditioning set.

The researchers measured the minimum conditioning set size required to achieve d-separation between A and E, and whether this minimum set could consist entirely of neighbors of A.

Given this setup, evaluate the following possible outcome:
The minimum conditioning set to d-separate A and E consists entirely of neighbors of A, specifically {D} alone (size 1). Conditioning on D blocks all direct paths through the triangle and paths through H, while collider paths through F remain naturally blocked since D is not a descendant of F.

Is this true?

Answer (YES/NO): NO